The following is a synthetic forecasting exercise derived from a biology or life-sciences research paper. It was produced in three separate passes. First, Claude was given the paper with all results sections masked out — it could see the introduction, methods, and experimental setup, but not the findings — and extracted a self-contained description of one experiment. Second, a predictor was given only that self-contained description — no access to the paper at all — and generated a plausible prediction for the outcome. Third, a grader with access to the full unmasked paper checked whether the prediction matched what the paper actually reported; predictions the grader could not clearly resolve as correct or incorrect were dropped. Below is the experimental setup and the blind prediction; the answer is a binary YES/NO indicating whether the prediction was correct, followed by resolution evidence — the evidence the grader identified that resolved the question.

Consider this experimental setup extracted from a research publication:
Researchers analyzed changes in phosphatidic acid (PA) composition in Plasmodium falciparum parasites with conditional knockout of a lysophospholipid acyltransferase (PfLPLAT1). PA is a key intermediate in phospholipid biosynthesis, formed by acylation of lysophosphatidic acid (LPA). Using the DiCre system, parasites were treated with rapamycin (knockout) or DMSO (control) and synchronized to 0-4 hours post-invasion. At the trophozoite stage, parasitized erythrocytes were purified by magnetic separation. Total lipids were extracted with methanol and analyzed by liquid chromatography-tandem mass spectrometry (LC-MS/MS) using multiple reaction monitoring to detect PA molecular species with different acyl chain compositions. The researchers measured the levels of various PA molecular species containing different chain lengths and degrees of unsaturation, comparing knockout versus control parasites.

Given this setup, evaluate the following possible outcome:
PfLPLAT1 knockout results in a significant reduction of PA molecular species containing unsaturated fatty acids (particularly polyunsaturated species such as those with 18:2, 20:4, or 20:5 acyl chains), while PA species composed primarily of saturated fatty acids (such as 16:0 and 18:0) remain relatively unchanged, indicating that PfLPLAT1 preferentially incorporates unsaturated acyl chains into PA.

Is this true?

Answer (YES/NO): NO